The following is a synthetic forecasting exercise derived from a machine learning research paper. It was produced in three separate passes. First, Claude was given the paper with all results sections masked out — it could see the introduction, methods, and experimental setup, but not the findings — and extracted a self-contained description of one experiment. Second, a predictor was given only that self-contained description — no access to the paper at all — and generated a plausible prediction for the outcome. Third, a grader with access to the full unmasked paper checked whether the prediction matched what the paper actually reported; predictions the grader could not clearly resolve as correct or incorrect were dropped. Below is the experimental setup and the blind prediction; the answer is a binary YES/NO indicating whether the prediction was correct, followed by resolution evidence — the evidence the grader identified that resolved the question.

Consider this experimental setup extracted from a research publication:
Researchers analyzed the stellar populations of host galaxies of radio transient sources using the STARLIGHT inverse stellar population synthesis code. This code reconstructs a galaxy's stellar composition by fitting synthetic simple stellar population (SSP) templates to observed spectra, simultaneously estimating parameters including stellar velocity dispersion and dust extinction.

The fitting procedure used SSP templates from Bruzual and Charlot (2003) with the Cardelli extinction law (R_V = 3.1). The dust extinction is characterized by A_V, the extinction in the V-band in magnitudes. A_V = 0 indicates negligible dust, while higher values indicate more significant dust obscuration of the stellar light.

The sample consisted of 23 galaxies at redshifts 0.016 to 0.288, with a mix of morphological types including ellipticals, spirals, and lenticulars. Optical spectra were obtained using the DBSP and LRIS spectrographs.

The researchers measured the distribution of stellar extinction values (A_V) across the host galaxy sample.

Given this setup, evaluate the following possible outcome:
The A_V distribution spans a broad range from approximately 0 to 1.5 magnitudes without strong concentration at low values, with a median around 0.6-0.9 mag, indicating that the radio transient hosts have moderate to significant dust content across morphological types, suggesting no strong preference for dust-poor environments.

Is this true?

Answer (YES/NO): NO